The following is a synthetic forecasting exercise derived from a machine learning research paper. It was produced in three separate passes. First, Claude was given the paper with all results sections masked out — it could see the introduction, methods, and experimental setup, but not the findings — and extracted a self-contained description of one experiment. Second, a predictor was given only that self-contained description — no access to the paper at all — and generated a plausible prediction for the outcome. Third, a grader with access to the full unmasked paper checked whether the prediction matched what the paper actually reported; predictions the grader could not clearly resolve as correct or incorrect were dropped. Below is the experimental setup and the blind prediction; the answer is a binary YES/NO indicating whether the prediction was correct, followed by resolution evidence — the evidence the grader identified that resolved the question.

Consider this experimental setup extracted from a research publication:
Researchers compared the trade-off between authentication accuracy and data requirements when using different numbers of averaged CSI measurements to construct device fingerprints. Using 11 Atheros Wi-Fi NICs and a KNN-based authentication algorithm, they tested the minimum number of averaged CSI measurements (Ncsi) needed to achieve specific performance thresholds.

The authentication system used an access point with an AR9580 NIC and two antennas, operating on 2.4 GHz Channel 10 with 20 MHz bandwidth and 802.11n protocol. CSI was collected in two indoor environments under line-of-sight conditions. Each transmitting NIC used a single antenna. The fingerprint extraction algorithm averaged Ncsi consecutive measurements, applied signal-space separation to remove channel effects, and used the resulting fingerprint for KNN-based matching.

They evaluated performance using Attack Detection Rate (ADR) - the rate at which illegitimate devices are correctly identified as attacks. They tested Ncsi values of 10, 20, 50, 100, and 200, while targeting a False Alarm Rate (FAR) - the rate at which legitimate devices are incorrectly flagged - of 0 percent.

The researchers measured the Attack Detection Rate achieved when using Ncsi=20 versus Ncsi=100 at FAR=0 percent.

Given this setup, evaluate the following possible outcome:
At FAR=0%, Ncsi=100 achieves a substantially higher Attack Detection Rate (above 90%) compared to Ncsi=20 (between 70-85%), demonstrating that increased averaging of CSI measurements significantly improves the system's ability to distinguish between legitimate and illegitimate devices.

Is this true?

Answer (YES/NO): NO